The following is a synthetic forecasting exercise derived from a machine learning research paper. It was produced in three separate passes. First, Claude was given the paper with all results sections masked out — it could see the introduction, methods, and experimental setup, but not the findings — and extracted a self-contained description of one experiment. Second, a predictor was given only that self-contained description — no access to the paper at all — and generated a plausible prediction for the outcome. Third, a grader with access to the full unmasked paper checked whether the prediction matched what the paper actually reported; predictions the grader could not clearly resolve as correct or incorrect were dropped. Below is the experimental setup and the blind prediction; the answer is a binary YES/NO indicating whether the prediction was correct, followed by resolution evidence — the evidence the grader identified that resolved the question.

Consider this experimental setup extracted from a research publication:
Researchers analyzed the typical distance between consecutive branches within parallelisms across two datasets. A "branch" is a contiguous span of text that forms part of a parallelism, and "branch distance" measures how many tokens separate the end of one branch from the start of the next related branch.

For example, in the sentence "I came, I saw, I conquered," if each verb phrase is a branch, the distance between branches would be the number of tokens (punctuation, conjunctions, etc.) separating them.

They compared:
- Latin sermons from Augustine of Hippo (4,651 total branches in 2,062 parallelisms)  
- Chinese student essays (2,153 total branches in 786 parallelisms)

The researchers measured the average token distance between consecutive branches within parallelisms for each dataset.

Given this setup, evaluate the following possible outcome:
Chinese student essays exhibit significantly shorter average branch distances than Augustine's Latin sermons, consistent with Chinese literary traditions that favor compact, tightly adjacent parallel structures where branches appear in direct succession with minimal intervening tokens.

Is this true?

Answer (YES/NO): NO